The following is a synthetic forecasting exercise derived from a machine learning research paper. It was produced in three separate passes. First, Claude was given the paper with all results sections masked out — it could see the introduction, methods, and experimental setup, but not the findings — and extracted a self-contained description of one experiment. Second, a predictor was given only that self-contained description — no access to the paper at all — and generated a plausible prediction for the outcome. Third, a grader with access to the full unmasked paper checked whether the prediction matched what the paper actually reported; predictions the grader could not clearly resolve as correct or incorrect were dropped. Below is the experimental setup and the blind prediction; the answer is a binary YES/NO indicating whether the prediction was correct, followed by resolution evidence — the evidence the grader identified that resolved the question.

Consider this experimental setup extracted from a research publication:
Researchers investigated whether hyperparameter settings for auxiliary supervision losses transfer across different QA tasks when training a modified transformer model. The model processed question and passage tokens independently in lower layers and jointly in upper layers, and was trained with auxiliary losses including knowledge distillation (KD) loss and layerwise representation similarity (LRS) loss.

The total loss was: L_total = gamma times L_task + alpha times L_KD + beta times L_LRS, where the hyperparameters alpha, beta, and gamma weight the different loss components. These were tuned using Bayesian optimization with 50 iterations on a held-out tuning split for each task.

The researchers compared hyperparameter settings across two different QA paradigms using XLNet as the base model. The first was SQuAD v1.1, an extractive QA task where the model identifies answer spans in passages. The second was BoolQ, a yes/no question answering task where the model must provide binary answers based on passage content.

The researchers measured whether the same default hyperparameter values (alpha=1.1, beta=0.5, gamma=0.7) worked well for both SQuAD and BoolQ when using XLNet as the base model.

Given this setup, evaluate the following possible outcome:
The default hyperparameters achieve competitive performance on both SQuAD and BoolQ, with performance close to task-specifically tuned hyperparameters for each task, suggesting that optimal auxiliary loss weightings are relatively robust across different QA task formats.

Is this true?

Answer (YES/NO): YES